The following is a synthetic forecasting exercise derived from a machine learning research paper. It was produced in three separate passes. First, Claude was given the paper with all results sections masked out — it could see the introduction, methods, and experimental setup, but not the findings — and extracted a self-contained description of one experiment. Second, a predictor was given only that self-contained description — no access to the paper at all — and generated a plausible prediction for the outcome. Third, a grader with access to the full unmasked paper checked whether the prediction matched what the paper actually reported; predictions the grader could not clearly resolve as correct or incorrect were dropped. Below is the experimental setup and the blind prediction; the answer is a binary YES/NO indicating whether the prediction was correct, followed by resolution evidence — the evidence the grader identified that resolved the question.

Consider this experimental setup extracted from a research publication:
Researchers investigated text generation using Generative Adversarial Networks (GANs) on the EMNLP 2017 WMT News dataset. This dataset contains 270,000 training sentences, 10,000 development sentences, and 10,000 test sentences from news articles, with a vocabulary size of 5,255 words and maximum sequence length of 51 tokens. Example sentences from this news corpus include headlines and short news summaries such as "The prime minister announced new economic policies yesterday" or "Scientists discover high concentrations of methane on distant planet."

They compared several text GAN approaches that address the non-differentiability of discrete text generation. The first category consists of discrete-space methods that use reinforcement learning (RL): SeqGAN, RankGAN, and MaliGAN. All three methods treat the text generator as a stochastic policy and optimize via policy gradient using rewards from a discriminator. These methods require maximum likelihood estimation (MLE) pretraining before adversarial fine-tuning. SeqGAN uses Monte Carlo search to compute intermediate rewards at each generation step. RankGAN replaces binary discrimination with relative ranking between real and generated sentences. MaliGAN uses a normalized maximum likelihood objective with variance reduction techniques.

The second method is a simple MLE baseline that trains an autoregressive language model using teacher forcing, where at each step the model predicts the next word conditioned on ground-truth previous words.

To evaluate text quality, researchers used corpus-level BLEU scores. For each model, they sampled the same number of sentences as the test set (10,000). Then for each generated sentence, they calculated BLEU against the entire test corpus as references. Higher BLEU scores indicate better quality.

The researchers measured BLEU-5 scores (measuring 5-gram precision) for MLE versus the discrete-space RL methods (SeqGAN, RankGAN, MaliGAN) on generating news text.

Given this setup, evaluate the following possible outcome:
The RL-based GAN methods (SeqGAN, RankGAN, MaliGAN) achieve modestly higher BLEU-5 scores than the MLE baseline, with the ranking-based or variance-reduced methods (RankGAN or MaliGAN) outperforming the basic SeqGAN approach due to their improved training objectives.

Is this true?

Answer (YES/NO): NO